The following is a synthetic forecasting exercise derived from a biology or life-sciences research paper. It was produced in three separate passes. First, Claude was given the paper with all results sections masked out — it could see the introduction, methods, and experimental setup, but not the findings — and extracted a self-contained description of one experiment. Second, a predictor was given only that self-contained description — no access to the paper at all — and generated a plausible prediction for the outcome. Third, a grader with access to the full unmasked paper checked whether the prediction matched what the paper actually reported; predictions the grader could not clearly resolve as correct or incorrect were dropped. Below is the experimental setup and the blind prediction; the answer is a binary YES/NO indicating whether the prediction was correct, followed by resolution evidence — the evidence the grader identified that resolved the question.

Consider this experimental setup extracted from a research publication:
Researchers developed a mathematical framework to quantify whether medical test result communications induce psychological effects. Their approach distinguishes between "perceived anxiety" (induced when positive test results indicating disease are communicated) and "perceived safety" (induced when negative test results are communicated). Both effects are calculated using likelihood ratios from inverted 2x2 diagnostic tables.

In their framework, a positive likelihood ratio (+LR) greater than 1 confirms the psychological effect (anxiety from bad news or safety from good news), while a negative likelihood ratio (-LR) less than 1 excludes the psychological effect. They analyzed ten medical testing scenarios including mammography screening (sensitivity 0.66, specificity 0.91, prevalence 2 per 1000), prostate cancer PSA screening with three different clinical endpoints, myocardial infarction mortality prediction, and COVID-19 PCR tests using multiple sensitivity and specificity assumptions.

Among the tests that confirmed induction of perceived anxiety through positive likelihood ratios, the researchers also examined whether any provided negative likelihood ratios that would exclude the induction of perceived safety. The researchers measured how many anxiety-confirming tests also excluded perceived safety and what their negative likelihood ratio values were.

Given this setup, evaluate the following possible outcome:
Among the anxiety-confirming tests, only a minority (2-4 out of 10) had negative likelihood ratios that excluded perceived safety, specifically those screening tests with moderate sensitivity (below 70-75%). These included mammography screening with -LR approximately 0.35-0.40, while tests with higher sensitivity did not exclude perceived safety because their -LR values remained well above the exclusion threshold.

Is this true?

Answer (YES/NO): NO